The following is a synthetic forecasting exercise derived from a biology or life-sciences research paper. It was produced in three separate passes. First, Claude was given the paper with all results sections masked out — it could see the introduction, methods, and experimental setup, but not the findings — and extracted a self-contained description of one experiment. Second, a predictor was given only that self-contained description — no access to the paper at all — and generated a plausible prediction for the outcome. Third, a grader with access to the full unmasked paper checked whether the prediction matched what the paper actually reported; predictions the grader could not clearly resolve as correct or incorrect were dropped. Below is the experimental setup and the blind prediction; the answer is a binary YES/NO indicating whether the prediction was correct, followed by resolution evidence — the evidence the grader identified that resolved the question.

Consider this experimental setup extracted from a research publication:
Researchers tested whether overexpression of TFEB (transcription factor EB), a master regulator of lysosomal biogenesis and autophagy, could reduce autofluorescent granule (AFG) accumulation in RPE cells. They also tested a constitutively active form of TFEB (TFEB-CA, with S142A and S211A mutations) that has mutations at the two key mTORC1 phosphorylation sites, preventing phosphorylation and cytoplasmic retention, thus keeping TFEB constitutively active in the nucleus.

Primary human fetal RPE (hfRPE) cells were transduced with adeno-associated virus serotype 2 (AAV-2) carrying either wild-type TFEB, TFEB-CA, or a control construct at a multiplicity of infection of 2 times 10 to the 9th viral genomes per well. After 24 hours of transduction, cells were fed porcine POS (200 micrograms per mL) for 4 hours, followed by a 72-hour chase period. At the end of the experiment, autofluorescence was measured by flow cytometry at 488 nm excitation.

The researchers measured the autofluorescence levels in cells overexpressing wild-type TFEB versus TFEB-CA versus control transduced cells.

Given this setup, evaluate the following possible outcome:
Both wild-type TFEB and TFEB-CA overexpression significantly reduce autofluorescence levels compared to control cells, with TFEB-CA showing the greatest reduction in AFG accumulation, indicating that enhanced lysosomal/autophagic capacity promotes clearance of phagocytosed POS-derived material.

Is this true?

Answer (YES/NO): NO